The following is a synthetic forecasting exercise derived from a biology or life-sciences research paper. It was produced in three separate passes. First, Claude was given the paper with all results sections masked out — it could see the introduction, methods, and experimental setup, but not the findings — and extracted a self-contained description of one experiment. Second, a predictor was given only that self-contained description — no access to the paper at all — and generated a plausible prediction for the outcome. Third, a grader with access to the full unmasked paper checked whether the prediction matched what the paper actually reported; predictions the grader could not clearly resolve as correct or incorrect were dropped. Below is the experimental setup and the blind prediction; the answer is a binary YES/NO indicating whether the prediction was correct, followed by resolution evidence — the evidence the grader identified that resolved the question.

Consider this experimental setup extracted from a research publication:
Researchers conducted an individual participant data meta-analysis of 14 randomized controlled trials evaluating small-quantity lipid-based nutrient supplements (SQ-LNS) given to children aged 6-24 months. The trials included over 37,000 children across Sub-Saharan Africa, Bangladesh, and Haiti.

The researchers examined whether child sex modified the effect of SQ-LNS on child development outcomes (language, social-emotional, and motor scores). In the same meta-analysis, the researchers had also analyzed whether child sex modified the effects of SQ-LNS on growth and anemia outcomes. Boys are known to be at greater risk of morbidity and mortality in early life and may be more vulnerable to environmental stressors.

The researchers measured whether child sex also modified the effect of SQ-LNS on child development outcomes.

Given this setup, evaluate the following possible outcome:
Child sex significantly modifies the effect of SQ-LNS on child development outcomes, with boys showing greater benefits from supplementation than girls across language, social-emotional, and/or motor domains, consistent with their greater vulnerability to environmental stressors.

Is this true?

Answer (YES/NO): NO